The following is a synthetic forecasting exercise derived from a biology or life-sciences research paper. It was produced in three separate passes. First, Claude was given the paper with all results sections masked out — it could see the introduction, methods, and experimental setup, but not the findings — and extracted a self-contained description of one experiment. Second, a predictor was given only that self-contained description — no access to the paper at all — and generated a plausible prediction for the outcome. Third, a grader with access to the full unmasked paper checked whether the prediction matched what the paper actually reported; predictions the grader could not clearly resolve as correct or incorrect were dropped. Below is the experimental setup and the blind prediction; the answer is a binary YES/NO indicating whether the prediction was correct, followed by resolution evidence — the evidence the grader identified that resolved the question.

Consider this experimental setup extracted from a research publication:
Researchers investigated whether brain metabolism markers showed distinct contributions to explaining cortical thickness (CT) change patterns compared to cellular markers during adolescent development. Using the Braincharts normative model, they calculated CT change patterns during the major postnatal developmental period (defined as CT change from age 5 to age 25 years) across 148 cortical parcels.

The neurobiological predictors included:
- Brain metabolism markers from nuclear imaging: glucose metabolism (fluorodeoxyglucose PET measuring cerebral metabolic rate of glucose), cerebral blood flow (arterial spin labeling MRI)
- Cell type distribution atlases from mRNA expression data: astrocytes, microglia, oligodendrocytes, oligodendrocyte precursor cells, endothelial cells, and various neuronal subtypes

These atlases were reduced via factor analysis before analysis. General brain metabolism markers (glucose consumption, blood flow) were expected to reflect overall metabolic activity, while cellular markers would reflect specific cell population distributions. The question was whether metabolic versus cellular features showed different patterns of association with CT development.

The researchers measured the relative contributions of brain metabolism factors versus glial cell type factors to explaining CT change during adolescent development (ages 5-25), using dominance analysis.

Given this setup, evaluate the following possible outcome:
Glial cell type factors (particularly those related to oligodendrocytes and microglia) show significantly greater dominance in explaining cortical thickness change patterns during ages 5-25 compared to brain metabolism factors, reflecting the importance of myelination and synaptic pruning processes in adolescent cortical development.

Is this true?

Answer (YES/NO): YES